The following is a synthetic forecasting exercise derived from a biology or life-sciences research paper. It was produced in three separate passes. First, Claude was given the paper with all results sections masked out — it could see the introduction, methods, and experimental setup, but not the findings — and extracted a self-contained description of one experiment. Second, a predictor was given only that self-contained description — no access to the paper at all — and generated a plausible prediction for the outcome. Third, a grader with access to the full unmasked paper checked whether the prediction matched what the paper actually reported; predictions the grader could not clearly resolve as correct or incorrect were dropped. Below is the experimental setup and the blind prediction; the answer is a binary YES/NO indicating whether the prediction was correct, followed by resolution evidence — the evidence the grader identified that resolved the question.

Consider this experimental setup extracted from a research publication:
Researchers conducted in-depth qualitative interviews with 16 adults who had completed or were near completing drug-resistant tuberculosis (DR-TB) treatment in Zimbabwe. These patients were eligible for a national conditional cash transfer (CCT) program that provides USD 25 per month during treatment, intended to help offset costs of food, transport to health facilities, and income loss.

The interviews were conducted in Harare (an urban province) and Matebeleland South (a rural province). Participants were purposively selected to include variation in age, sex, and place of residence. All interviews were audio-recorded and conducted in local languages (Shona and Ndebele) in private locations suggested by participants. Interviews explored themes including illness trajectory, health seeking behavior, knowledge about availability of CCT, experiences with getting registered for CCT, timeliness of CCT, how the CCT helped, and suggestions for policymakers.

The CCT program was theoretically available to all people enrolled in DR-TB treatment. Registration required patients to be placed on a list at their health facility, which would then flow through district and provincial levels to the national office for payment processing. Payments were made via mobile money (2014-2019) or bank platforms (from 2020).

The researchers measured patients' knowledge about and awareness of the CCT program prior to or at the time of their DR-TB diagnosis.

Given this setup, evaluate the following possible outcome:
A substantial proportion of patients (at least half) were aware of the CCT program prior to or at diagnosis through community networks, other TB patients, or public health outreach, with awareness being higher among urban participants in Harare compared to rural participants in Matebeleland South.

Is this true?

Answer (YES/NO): NO